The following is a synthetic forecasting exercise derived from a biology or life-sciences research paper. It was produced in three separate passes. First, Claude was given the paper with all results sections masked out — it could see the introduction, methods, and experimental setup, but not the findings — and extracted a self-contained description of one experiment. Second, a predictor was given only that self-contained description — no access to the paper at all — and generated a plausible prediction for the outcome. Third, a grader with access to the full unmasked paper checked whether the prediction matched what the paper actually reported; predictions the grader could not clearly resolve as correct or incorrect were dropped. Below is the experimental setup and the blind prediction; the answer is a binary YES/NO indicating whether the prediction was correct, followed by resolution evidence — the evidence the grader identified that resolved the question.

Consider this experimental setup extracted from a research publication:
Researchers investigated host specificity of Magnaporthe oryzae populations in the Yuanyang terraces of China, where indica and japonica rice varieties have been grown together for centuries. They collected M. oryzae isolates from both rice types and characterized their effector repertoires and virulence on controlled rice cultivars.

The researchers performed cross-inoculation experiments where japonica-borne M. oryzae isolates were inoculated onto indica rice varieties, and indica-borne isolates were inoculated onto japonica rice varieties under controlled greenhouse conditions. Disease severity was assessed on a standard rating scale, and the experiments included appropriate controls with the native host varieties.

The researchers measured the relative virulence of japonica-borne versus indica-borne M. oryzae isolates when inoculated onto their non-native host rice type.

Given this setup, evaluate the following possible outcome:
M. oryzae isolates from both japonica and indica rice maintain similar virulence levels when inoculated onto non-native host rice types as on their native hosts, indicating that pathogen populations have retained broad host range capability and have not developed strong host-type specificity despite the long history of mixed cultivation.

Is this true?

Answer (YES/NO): NO